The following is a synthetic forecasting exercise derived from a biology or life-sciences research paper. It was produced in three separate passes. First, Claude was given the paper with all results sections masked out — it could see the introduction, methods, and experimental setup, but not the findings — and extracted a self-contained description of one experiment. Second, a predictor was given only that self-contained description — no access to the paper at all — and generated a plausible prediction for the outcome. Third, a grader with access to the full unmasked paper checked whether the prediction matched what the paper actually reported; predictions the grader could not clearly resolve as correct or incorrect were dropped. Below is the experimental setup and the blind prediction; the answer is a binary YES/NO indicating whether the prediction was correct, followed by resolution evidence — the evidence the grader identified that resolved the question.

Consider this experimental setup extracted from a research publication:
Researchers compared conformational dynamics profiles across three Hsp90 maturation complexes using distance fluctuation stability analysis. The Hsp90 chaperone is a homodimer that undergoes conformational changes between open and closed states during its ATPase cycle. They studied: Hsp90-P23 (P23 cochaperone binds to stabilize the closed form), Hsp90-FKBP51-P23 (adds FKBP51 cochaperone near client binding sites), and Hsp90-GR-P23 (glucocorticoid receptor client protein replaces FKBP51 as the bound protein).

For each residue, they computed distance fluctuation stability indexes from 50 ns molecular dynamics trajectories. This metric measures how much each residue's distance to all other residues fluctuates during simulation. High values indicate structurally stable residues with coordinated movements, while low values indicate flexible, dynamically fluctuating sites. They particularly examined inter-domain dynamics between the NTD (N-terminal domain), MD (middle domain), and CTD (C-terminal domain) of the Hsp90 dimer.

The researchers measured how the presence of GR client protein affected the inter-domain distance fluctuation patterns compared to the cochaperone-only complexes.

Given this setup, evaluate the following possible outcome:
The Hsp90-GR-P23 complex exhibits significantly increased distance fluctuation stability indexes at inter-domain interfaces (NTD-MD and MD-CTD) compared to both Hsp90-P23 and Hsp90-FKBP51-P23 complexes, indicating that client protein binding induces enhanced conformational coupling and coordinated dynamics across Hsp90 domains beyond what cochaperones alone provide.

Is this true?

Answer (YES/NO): NO